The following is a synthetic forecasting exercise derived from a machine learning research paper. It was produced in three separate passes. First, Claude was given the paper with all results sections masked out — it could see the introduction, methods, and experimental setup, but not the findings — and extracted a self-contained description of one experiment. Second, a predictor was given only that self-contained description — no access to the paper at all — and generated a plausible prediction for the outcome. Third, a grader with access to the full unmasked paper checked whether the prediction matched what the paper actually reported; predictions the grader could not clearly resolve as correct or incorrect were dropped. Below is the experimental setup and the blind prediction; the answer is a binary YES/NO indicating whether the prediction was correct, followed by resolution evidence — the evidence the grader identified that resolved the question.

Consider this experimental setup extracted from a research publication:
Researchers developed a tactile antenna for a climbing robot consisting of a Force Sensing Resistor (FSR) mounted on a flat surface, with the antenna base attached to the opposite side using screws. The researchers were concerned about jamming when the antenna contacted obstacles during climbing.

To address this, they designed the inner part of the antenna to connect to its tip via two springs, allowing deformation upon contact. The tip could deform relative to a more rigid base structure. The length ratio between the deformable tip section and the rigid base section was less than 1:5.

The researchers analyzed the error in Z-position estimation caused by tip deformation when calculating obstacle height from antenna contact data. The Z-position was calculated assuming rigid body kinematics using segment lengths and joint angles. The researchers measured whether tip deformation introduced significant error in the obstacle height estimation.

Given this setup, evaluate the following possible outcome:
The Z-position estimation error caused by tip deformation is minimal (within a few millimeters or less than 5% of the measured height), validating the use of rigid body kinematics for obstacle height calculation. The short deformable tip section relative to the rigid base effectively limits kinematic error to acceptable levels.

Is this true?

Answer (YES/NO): NO